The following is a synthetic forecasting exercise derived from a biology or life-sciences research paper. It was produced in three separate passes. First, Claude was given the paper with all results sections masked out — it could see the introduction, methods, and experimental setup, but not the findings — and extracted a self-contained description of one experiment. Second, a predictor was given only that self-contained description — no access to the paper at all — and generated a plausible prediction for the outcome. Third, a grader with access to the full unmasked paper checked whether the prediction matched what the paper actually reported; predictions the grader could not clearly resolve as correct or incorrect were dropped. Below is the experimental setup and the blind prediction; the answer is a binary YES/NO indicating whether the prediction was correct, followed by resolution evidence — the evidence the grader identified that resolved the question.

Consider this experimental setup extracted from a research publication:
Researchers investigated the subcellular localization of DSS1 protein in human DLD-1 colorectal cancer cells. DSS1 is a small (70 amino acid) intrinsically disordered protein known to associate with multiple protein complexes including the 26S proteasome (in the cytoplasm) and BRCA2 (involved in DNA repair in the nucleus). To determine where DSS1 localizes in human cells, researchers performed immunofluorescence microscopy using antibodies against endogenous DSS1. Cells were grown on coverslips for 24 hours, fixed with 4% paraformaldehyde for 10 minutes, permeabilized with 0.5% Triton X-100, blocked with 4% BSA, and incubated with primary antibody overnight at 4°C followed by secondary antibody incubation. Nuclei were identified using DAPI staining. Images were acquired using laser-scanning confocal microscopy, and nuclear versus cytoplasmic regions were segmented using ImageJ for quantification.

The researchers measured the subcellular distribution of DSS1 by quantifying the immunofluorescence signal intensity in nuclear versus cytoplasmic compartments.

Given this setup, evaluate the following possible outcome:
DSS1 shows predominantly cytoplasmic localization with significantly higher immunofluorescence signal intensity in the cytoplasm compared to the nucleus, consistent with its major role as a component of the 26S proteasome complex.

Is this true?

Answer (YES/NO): NO